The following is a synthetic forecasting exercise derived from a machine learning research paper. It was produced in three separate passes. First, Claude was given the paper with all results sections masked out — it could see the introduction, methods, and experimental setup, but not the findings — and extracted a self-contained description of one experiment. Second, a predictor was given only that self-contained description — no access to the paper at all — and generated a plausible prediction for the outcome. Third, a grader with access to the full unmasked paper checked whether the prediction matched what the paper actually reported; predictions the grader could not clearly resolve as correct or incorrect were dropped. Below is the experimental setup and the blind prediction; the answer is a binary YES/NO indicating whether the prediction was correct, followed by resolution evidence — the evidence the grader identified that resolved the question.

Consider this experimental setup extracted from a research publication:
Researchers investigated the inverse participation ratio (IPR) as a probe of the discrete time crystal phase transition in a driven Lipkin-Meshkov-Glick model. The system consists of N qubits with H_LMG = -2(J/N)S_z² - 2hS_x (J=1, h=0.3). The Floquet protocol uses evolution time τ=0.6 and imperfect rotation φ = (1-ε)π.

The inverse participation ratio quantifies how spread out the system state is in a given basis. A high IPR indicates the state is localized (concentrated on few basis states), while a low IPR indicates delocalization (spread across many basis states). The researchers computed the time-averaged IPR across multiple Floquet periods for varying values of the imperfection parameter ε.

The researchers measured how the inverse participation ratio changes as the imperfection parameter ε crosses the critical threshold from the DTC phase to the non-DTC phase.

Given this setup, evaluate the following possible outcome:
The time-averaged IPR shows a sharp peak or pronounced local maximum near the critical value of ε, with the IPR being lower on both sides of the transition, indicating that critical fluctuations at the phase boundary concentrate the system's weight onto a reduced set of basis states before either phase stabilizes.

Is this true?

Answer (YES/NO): NO